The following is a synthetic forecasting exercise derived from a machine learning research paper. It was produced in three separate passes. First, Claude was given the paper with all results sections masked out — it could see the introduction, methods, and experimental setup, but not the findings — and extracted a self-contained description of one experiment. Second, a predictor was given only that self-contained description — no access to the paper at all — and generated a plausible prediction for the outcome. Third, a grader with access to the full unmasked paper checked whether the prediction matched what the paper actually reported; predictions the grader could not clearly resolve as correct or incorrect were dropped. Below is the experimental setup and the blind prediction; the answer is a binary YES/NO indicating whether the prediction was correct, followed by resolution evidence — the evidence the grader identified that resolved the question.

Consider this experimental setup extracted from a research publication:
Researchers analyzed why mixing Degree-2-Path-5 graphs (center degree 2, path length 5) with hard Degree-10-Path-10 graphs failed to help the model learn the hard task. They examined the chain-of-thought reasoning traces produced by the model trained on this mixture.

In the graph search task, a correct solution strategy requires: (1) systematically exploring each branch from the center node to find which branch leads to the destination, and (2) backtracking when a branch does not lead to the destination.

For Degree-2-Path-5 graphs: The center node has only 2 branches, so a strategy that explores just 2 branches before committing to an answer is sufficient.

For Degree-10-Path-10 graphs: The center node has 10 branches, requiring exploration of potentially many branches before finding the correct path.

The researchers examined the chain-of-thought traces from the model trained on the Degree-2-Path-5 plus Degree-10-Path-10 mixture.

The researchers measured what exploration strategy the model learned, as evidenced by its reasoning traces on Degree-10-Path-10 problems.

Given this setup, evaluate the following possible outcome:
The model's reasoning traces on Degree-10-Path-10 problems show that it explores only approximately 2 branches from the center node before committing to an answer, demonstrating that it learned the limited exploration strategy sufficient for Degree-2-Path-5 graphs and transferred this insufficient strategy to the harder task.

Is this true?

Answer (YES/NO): YES